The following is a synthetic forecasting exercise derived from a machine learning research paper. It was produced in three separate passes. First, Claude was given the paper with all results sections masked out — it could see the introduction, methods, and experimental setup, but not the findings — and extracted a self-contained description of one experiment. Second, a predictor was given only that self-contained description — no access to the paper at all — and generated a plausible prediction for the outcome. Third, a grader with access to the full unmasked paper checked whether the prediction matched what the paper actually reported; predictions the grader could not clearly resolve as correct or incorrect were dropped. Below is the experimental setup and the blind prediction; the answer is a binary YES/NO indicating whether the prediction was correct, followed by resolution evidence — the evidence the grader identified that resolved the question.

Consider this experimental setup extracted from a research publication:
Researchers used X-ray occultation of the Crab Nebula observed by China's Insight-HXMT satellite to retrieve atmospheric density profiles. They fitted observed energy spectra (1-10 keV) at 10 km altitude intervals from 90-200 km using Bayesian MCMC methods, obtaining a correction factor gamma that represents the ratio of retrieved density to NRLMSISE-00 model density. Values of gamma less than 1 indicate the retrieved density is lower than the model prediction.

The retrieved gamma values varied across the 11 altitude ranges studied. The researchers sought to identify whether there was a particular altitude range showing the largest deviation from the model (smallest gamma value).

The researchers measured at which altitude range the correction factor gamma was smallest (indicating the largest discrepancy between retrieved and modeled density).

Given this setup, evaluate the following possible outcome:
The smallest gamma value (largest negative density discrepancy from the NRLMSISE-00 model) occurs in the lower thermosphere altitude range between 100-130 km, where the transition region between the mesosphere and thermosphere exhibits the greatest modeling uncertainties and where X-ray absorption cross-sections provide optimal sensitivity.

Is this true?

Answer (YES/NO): YES